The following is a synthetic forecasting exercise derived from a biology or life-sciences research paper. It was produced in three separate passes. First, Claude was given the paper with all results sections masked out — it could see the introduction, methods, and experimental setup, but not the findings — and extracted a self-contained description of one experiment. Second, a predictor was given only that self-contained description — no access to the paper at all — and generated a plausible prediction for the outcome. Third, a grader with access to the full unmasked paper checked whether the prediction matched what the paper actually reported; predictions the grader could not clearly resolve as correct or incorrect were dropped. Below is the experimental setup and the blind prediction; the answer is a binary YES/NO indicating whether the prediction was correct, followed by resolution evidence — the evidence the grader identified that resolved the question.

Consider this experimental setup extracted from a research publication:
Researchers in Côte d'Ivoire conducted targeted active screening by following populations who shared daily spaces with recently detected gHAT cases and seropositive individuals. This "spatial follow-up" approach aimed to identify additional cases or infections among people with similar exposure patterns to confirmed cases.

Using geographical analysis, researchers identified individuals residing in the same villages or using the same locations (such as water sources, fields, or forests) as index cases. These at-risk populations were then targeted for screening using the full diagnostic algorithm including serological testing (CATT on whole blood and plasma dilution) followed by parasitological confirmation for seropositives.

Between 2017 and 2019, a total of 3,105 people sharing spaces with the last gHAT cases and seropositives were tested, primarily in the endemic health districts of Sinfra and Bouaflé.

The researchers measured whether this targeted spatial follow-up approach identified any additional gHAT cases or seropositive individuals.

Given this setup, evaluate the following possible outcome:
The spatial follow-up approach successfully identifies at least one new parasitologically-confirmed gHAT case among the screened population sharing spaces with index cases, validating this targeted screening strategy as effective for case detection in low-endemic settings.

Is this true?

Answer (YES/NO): NO